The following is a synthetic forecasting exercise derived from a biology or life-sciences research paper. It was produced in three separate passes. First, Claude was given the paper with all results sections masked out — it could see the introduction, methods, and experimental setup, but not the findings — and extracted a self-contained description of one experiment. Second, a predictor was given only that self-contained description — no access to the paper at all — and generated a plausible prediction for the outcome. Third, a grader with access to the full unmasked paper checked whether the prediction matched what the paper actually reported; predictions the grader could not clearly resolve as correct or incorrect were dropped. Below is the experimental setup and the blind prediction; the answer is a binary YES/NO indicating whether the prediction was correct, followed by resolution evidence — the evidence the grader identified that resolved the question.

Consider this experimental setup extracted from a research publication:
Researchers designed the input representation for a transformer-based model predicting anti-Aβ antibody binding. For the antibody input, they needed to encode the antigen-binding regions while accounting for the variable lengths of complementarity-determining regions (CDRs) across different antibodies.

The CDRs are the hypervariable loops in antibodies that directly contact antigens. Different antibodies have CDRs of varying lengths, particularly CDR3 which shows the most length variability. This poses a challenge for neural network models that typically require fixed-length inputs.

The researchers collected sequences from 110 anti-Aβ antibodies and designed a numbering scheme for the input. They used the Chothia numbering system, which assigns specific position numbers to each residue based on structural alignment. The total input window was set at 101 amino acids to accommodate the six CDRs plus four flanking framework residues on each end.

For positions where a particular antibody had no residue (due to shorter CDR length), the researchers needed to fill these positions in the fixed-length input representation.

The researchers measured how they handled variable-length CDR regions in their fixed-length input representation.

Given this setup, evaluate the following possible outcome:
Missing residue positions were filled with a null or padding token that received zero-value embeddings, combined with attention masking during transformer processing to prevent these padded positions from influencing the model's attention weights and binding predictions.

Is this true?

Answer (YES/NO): NO